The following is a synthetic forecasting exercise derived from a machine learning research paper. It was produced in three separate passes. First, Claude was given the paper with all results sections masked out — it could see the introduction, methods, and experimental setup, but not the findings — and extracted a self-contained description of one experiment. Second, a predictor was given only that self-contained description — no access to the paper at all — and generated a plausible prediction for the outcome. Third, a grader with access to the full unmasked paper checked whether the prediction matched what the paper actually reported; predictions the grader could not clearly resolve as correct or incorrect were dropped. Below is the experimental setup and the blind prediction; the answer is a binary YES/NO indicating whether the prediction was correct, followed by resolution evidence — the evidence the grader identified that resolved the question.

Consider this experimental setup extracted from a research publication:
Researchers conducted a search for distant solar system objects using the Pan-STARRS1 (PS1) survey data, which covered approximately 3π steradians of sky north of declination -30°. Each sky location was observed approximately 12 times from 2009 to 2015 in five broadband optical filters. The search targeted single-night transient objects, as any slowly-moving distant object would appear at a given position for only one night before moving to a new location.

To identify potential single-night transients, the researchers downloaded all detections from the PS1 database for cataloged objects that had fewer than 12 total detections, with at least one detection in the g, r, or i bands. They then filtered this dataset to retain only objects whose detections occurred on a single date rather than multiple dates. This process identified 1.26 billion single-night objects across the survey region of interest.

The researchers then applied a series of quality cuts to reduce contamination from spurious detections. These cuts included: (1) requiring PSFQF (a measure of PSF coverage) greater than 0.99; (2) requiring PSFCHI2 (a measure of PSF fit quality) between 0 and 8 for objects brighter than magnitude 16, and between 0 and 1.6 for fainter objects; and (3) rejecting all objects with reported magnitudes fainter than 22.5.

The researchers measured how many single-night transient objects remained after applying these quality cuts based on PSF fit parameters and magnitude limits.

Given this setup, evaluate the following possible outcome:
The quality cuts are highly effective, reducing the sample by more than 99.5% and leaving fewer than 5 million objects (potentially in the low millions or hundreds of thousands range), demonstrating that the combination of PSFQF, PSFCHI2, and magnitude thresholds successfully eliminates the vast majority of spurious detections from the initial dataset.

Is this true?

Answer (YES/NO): NO